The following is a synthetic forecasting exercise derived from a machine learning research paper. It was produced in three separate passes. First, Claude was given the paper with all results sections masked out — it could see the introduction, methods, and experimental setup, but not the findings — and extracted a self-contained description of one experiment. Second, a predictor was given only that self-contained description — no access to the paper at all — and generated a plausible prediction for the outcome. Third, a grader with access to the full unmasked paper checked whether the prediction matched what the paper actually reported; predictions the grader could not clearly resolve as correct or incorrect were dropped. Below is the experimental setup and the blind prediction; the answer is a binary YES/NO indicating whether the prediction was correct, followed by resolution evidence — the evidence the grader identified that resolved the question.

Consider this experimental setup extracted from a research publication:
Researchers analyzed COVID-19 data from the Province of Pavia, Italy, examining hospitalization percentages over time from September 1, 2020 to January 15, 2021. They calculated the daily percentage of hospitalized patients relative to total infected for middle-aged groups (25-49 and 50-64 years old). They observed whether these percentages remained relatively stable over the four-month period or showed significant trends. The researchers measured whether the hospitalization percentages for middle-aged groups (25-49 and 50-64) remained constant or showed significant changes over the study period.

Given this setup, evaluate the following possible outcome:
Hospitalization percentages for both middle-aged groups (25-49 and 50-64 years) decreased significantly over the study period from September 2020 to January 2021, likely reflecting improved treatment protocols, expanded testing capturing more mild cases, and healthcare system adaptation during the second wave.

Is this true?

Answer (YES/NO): NO